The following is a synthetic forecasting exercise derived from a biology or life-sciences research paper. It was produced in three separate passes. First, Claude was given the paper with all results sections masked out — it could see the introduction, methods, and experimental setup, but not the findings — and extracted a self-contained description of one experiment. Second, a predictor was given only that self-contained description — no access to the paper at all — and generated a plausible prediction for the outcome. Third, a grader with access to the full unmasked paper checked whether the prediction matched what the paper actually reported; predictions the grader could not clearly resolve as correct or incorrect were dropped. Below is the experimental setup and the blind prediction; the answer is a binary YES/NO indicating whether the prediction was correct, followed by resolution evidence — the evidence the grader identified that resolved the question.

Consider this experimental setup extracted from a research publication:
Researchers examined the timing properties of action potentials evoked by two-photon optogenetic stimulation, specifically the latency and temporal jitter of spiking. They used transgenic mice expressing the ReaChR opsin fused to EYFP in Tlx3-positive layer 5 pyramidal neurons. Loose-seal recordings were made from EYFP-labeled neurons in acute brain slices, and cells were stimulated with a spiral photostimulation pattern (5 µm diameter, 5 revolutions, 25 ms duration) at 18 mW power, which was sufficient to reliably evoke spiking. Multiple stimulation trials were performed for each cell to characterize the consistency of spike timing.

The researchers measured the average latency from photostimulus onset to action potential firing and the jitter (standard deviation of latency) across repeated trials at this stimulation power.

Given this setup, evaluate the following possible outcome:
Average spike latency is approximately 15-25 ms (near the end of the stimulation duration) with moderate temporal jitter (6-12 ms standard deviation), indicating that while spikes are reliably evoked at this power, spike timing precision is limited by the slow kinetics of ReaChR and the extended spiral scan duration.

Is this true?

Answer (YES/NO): NO